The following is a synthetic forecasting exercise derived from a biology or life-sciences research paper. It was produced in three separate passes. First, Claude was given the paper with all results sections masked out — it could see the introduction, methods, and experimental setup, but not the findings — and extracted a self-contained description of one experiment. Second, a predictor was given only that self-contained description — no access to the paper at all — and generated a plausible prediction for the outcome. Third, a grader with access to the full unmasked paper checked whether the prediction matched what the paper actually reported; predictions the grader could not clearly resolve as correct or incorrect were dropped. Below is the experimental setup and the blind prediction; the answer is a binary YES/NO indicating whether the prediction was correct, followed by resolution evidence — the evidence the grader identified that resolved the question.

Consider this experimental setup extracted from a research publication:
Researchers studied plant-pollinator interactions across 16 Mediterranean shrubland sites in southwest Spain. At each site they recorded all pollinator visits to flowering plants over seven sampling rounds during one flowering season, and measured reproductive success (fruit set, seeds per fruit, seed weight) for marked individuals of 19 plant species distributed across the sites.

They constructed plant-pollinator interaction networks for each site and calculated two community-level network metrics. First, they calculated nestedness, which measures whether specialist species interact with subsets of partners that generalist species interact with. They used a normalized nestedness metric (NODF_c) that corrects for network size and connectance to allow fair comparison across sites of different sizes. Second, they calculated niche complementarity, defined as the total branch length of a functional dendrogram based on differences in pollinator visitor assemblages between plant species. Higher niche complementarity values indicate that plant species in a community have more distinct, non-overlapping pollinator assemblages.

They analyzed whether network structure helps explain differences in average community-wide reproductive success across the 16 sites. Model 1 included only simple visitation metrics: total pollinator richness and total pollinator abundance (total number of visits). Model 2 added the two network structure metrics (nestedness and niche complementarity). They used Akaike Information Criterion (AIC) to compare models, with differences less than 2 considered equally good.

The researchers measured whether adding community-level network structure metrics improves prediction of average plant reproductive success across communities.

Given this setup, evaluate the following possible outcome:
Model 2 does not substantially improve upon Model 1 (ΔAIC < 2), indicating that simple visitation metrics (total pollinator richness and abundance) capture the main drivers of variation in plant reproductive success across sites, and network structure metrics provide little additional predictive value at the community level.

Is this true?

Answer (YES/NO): NO